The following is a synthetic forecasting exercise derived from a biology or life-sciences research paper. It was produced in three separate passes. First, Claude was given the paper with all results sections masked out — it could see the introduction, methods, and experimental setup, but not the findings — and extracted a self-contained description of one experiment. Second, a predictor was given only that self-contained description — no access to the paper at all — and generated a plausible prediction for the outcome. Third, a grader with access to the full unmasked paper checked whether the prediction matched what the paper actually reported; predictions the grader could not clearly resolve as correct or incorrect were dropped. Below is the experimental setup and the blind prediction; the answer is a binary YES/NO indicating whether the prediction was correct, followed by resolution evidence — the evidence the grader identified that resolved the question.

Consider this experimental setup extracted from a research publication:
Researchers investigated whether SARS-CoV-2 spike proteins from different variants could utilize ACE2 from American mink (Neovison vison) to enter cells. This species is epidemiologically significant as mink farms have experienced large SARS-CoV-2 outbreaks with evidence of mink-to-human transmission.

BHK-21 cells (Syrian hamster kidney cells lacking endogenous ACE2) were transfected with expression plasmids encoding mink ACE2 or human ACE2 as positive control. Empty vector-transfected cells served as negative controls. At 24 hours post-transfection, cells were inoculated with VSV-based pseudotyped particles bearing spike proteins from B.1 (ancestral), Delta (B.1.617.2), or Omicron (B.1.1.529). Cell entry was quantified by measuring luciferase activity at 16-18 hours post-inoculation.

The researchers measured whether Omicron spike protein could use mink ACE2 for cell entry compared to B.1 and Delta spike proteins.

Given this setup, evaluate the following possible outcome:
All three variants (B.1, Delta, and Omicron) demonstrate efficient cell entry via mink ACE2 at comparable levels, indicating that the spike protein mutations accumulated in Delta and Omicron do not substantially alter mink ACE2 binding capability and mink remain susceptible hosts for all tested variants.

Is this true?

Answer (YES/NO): YES